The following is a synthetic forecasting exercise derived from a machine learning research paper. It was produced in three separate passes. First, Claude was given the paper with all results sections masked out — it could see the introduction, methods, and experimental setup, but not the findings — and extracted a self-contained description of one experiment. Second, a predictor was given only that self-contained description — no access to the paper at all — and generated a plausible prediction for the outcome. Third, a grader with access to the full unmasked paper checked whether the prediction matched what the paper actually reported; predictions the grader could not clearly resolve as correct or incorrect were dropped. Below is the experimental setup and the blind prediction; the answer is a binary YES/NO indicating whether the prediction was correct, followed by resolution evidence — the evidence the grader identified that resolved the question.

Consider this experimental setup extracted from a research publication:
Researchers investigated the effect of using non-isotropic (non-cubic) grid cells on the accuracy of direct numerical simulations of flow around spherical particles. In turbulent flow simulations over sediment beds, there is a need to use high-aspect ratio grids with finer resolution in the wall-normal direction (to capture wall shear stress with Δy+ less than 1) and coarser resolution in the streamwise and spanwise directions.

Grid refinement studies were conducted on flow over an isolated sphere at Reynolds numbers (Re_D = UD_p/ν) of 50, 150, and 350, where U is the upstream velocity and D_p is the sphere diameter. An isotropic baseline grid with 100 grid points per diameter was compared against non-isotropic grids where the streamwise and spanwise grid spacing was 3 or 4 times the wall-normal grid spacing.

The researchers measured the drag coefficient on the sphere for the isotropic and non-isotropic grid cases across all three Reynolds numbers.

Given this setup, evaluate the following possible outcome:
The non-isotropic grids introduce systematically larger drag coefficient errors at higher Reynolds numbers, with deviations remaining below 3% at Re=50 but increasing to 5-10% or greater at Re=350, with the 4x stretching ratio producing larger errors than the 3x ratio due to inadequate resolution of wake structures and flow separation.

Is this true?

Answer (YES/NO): NO